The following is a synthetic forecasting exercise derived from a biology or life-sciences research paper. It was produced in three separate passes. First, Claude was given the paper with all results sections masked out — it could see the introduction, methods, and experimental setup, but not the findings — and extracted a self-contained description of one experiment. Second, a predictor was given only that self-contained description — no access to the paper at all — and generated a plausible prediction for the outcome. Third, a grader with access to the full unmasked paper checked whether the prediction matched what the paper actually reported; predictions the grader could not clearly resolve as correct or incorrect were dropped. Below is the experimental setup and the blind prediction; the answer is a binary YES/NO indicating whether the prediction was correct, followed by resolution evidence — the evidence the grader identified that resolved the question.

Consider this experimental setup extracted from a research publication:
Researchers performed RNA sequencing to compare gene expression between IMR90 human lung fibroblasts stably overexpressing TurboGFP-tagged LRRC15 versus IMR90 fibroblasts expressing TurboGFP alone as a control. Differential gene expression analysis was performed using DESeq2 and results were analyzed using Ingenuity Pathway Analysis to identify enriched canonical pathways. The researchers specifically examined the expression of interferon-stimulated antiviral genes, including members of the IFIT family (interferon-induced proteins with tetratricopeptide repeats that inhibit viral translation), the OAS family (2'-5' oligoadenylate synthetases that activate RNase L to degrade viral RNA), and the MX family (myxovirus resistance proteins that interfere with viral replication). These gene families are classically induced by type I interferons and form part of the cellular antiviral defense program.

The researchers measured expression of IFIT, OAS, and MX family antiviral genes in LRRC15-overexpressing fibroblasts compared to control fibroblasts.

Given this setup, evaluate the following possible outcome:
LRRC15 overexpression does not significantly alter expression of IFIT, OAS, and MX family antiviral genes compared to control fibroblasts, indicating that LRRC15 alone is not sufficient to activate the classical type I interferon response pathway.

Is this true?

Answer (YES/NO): NO